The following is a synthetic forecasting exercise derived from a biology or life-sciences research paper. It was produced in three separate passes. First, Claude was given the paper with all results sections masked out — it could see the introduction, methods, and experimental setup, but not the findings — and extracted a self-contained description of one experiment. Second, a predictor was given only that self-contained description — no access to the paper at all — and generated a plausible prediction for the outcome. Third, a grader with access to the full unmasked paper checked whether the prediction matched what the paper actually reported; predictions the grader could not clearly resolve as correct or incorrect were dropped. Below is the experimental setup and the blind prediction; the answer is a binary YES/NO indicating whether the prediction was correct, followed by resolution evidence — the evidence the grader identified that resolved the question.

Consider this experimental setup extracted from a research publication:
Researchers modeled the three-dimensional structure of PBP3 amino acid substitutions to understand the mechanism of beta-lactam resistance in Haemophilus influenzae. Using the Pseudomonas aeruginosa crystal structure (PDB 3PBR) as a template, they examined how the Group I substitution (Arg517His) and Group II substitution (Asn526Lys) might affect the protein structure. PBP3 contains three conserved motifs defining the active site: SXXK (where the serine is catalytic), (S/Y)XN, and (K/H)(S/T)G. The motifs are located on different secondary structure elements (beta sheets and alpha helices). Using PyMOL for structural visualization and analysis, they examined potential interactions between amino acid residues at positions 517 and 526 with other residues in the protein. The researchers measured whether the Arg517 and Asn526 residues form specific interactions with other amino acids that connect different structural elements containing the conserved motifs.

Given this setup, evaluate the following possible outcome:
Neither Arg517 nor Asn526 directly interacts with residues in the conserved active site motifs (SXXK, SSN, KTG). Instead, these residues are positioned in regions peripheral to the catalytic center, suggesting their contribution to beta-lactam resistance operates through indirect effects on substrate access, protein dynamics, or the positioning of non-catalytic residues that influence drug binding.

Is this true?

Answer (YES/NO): NO